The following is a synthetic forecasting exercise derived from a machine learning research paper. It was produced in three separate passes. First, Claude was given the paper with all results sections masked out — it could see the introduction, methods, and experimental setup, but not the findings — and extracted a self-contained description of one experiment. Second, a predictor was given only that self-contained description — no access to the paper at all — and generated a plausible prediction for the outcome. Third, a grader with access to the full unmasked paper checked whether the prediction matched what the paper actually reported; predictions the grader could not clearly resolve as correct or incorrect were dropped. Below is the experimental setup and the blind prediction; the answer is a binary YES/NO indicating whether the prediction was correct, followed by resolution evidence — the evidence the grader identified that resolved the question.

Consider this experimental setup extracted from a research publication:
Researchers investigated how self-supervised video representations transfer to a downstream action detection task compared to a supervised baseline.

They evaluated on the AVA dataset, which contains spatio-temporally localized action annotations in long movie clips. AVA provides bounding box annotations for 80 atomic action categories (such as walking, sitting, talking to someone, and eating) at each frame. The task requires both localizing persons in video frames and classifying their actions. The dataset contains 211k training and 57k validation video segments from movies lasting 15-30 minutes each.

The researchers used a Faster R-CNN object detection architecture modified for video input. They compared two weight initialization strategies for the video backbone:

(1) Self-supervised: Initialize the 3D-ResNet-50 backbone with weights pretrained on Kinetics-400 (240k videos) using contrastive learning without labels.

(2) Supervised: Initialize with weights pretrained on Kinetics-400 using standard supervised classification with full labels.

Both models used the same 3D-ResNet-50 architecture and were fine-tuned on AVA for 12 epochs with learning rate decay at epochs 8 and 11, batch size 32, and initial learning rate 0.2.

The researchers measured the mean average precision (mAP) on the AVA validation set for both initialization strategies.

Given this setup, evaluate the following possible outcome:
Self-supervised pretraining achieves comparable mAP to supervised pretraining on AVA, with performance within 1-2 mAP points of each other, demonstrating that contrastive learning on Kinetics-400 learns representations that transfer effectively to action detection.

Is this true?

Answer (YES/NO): NO